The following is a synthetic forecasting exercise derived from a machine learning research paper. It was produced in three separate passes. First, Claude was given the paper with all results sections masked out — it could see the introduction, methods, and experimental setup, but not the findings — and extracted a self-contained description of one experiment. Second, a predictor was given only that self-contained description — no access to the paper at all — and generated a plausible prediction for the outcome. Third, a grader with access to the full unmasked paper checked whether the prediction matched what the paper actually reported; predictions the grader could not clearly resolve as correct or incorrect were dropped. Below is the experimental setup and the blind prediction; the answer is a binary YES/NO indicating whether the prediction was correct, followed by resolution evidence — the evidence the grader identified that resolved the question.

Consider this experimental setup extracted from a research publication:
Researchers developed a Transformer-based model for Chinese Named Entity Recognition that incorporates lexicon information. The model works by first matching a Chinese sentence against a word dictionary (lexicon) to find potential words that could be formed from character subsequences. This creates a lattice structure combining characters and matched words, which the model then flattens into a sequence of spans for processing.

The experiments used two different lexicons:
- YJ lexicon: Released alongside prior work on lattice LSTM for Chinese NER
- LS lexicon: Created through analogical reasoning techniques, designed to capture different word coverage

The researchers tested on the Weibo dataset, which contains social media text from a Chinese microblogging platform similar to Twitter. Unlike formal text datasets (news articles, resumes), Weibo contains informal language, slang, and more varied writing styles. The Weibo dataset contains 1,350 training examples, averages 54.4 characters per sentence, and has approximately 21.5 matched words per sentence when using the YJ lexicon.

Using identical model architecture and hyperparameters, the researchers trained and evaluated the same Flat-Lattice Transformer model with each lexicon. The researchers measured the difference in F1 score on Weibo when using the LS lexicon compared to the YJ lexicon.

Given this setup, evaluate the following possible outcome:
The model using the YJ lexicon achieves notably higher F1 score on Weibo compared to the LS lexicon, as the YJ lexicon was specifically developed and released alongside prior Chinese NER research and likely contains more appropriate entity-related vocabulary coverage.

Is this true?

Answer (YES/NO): NO